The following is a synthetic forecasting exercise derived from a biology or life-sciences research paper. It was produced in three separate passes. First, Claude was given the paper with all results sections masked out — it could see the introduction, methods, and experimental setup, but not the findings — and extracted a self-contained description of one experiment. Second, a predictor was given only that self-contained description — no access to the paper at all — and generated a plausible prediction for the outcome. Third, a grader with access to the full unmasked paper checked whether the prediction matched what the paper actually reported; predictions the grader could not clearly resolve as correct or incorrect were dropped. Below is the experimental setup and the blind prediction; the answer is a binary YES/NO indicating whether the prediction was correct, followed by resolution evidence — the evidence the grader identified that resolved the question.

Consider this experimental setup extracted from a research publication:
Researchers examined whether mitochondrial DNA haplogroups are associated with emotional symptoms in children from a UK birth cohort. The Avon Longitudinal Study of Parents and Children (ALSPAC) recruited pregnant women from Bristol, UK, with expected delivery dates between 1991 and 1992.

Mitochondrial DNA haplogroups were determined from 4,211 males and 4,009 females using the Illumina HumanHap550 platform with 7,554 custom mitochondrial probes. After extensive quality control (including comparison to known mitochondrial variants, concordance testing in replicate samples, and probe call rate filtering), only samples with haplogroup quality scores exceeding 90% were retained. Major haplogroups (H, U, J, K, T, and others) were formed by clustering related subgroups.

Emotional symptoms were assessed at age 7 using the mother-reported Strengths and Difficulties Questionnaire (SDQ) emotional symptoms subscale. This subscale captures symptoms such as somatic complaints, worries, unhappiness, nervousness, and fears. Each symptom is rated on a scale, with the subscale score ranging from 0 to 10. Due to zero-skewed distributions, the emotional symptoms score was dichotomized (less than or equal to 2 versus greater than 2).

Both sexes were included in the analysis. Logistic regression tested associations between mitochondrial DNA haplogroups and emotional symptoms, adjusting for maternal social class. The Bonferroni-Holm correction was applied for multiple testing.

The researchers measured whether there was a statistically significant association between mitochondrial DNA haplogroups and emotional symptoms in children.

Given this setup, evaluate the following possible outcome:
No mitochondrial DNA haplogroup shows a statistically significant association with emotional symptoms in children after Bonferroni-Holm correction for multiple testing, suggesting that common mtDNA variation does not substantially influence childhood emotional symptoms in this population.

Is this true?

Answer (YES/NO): YES